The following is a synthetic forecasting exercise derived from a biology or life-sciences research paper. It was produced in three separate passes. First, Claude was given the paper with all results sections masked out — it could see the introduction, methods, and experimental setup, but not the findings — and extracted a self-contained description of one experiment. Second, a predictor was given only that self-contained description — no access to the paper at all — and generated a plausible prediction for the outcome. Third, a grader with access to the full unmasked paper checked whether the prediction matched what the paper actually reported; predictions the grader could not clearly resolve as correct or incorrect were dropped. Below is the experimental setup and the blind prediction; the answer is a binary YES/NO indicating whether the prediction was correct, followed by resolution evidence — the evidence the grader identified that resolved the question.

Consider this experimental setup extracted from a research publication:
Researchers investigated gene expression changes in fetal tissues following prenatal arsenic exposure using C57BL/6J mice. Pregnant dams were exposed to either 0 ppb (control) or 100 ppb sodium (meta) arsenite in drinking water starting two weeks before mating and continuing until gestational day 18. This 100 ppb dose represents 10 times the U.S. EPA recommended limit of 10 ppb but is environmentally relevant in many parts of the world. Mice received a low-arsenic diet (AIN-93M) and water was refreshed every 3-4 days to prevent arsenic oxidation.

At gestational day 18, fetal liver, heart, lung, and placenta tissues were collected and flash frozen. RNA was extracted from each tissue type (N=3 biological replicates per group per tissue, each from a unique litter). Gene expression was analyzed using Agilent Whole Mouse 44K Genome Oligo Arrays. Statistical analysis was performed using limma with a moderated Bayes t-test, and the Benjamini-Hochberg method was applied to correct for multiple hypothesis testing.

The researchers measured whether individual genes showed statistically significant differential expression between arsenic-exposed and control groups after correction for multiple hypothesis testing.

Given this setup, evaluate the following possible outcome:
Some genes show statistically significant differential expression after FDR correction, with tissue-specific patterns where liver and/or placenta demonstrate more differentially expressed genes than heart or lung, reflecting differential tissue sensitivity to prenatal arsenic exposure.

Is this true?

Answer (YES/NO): NO